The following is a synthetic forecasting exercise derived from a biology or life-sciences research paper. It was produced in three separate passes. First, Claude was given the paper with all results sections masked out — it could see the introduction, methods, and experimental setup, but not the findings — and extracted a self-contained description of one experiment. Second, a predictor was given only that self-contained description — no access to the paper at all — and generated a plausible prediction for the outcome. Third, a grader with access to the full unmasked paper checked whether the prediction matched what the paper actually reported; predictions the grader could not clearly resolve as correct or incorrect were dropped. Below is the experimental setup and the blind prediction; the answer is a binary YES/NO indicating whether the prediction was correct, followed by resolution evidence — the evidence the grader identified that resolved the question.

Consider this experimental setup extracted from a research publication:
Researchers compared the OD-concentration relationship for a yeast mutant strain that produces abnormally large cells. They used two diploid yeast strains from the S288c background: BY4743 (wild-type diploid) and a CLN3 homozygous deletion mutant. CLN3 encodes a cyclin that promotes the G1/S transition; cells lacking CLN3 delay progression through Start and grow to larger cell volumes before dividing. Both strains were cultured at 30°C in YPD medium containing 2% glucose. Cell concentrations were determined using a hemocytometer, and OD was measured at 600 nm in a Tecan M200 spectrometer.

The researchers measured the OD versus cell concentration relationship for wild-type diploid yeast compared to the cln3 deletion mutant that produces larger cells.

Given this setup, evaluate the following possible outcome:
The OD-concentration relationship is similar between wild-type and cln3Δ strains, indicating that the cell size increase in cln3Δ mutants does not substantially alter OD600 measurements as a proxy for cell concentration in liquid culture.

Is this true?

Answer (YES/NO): NO